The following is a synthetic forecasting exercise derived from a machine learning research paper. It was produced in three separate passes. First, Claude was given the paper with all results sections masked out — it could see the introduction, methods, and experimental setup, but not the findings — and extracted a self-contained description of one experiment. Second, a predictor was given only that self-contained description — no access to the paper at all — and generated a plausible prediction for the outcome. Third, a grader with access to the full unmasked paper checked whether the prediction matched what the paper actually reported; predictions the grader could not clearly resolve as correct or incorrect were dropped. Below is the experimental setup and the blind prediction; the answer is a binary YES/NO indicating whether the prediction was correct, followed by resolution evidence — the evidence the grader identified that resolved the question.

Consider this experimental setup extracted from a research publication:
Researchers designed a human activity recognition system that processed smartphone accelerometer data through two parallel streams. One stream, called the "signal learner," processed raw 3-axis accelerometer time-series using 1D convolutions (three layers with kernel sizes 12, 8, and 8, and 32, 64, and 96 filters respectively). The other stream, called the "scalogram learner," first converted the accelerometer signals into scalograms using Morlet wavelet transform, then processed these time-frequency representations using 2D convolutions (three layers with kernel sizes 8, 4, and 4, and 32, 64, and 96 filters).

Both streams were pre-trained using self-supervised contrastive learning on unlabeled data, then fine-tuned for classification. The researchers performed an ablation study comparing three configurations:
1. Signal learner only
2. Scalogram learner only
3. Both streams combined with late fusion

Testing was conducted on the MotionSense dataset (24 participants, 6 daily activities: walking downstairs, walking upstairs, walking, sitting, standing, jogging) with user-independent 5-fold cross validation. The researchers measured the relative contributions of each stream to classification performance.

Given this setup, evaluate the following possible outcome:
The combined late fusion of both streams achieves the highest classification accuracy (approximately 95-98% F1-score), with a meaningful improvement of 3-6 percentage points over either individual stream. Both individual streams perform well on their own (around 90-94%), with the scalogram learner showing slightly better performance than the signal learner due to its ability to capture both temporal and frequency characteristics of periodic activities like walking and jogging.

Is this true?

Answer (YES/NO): NO